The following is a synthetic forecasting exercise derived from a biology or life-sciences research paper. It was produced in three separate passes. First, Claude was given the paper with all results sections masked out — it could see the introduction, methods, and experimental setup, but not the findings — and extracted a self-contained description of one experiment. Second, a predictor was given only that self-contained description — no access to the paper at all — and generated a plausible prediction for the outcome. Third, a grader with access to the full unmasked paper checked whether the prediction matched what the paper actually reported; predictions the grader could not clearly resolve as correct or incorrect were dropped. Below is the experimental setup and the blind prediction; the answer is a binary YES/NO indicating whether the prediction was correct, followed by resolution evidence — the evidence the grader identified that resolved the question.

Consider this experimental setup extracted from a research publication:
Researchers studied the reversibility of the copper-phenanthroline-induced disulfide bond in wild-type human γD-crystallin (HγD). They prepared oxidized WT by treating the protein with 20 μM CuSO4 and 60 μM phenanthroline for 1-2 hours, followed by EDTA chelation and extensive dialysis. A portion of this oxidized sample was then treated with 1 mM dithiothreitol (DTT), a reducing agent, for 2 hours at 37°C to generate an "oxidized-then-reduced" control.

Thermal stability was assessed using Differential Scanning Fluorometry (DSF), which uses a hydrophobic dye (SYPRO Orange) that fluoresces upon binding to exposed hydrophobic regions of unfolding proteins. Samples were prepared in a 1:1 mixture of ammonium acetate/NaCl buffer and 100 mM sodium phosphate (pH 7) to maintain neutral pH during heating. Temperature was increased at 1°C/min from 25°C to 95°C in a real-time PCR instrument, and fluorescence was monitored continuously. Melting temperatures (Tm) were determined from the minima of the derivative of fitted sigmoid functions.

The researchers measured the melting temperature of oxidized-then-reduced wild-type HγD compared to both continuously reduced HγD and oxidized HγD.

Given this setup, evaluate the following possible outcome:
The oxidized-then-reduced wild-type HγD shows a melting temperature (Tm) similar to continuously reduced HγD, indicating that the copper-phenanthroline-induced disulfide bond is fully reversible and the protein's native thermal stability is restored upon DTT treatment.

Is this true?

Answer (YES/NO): YES